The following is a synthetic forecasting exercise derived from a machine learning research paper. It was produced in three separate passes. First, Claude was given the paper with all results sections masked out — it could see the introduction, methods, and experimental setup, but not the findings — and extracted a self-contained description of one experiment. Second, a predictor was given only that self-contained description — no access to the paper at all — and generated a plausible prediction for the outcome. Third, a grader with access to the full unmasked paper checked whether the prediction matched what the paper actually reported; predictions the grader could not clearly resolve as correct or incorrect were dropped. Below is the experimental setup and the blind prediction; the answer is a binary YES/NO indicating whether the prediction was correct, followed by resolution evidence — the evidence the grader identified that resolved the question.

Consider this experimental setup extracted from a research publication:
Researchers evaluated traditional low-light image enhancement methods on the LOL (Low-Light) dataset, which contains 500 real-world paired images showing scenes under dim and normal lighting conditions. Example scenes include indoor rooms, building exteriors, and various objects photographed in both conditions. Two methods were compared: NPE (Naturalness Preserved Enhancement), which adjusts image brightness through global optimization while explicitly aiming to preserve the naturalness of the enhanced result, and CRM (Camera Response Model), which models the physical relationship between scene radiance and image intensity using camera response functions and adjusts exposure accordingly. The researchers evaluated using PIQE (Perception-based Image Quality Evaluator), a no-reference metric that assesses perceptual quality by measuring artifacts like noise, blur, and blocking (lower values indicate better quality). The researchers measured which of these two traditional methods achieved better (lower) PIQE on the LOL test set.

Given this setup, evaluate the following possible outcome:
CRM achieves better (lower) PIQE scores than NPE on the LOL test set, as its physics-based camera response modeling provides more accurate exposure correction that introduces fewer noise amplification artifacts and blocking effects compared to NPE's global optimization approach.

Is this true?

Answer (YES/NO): YES